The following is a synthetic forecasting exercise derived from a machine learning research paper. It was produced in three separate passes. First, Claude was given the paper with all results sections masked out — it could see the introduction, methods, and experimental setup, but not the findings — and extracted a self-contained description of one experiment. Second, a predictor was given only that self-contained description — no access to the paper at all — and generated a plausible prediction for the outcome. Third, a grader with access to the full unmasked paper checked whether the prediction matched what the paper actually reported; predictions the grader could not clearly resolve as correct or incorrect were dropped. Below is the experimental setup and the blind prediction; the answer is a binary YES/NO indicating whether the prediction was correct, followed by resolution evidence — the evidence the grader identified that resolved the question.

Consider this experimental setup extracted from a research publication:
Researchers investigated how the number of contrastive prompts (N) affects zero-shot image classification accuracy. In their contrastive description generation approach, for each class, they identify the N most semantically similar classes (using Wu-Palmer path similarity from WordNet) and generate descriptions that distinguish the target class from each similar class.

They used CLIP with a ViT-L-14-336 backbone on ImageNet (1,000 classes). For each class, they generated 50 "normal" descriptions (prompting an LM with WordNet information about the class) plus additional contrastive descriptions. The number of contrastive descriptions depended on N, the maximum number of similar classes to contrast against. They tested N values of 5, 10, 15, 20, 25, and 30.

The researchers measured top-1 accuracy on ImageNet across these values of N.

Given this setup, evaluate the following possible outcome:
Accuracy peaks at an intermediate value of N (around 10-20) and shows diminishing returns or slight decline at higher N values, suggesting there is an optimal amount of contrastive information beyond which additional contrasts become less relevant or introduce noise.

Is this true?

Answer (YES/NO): YES